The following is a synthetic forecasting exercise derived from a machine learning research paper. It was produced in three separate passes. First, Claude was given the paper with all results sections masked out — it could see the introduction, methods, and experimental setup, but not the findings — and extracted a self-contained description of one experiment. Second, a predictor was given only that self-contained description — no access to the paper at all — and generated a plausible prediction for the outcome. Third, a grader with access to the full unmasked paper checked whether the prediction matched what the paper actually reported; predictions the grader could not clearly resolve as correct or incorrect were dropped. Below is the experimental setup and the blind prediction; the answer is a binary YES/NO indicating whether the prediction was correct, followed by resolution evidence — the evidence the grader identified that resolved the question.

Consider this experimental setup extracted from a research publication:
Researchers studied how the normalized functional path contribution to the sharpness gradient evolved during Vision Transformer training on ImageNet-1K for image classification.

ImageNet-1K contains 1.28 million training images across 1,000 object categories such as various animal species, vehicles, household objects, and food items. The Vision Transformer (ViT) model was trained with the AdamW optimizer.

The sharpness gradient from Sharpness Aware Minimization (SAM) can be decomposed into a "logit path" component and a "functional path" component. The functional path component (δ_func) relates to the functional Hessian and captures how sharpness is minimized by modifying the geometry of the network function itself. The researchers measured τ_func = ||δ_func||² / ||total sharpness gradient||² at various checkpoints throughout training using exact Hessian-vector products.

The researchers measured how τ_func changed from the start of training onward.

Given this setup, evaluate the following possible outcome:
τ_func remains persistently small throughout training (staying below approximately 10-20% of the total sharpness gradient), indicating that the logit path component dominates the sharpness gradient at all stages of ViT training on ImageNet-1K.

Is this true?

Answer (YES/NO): NO